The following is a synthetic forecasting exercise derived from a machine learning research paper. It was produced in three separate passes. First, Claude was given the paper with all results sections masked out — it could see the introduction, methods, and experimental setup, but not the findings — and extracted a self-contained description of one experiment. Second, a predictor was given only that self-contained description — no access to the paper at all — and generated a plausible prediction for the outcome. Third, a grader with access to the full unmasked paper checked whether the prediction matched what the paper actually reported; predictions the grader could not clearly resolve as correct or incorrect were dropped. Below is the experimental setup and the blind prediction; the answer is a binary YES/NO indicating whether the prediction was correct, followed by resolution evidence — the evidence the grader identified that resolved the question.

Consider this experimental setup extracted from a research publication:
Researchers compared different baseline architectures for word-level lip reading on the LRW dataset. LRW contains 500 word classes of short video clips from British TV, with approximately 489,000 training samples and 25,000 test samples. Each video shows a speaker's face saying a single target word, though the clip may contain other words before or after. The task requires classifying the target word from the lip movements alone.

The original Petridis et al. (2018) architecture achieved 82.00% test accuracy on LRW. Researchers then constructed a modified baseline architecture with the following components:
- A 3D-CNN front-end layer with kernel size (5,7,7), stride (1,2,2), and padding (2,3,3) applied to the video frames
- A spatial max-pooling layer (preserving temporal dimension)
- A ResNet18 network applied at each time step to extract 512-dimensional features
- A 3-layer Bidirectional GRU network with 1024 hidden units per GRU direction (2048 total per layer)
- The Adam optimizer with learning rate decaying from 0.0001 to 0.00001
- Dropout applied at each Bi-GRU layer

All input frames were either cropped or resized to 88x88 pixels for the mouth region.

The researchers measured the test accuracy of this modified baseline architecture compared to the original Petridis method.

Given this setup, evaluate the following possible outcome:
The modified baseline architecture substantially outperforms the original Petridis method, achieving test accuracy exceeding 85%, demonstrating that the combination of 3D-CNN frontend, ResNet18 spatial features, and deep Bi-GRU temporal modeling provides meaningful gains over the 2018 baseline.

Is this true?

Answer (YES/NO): NO